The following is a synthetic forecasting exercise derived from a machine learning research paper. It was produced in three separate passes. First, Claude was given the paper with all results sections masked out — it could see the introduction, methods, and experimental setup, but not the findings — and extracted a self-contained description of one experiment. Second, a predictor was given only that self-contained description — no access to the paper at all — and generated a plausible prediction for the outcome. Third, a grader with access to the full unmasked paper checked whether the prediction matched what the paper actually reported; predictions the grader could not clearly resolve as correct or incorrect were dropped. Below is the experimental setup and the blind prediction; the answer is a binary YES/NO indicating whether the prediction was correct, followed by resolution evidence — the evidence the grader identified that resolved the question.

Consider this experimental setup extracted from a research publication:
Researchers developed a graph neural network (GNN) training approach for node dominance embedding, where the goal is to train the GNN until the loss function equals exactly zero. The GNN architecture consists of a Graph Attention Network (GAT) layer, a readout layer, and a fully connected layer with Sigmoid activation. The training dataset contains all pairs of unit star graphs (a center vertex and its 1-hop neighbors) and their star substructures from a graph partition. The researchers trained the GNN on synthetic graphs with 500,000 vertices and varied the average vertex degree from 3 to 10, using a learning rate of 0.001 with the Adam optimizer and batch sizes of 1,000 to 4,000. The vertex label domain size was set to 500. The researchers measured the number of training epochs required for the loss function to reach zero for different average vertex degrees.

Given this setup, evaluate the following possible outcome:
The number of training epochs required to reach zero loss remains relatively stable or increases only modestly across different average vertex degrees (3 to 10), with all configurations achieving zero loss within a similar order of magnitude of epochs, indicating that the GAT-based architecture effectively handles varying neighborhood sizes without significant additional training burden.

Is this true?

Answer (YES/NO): YES